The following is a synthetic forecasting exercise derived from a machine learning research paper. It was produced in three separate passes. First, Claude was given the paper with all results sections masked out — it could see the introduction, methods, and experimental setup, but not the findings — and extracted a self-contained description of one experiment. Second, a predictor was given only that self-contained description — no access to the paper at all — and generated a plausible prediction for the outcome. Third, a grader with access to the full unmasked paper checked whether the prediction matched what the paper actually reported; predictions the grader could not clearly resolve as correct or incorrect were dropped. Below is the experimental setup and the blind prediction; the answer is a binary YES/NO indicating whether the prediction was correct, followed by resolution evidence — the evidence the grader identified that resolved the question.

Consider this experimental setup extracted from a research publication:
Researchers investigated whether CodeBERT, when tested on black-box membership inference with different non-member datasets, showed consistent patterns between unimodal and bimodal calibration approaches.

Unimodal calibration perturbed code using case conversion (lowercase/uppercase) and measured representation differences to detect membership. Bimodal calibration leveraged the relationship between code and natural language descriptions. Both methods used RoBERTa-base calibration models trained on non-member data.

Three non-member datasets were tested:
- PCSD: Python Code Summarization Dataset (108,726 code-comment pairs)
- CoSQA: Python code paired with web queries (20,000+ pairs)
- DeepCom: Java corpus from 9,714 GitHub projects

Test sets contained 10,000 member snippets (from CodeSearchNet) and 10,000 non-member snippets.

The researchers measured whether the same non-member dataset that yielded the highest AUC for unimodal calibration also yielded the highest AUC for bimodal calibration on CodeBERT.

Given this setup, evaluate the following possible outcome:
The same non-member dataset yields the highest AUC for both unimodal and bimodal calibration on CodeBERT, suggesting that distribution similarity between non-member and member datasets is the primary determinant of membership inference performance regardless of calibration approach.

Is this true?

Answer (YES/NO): YES